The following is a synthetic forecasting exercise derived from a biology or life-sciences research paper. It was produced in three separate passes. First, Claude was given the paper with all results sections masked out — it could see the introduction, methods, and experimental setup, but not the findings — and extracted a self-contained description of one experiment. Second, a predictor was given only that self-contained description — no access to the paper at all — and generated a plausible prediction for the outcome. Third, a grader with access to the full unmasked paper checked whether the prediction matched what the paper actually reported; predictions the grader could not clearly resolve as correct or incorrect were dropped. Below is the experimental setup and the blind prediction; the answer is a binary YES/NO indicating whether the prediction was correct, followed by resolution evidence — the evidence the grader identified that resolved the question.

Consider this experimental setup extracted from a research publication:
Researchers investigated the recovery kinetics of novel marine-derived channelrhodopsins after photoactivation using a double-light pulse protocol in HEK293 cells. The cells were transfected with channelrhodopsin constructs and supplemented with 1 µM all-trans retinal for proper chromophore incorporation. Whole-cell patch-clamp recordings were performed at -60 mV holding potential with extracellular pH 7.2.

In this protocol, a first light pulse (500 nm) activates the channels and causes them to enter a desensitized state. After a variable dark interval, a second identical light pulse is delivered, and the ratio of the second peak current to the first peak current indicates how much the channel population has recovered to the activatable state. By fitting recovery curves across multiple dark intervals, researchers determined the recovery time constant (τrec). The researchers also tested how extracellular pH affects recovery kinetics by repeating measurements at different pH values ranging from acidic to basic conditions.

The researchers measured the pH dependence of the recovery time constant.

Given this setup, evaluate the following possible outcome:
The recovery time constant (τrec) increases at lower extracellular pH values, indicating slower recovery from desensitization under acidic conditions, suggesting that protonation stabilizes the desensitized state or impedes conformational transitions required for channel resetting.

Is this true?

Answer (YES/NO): NO